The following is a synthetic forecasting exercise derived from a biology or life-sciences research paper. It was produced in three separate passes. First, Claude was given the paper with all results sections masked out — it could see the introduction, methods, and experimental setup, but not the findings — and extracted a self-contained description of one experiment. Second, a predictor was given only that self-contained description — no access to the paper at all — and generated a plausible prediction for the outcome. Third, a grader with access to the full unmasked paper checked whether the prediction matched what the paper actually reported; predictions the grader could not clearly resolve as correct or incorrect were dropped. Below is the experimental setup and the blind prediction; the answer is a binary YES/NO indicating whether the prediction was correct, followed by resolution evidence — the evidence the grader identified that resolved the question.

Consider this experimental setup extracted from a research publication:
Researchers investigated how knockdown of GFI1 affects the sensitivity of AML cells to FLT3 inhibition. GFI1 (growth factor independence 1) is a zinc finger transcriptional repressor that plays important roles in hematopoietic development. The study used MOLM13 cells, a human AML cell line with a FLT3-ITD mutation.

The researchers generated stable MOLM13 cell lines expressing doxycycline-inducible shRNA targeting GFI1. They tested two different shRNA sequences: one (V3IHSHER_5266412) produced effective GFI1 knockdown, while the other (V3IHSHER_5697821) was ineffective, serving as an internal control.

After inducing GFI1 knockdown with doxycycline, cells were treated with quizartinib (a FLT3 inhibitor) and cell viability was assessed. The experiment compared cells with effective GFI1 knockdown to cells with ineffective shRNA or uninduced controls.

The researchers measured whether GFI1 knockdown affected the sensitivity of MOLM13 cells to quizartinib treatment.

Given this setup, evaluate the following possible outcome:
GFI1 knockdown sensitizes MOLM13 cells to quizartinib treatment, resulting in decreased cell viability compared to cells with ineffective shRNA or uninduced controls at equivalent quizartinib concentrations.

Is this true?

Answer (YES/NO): YES